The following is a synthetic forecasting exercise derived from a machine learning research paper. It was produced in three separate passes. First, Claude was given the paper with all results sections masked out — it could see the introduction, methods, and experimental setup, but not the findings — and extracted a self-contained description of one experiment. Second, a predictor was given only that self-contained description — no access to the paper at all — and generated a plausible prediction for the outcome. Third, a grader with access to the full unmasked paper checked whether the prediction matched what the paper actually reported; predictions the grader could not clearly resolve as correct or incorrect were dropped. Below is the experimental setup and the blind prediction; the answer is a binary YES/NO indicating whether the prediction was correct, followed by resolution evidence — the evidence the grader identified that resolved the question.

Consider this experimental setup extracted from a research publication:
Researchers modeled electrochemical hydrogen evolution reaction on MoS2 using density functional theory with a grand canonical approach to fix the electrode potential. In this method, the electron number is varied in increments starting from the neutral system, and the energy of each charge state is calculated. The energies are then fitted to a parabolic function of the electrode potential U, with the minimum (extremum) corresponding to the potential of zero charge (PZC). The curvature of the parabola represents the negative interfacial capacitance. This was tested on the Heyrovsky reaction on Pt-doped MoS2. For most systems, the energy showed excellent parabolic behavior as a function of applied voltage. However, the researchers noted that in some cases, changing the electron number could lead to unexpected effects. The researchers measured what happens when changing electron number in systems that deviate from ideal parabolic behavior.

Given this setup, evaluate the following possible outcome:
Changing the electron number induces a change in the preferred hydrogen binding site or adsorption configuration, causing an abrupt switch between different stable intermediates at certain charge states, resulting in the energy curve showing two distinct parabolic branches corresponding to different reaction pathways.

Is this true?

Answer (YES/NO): NO